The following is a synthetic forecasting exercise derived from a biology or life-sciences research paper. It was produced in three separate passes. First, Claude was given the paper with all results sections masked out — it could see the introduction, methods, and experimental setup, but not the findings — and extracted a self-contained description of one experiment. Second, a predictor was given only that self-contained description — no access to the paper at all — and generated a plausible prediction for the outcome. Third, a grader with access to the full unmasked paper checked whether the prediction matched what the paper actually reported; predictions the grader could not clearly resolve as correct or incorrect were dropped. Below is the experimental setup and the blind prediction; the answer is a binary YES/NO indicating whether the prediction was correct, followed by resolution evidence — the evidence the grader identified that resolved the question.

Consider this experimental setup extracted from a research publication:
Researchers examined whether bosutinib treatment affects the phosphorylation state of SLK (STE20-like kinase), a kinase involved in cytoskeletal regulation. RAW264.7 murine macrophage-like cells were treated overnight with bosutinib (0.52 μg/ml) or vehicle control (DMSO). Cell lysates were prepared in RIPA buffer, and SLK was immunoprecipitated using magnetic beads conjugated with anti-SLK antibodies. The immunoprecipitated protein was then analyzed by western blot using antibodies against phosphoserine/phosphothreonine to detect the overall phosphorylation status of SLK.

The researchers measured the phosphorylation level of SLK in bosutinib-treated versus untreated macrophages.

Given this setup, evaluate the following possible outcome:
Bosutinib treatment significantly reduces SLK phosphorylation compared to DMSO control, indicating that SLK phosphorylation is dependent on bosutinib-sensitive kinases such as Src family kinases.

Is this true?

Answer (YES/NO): YES